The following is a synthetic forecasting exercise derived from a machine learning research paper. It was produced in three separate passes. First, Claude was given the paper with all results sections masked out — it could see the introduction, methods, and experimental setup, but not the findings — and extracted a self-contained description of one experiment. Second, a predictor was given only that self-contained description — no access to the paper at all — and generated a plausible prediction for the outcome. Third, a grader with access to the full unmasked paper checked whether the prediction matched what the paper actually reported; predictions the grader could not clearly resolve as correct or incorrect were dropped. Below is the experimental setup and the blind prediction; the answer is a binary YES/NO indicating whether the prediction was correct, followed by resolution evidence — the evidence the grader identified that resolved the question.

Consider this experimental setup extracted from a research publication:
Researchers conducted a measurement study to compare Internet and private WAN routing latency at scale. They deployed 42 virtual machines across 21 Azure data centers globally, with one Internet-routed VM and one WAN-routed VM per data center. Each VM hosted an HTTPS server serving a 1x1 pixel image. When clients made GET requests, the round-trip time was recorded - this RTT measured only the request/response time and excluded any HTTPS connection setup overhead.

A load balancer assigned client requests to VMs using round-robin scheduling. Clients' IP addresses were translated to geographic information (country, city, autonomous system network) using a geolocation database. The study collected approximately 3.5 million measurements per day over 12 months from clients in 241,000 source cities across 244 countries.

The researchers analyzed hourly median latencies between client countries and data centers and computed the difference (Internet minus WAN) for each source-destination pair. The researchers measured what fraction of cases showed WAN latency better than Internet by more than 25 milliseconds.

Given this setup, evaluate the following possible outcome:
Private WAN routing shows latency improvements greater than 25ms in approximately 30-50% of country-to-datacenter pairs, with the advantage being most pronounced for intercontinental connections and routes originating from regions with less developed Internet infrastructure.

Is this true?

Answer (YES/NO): NO